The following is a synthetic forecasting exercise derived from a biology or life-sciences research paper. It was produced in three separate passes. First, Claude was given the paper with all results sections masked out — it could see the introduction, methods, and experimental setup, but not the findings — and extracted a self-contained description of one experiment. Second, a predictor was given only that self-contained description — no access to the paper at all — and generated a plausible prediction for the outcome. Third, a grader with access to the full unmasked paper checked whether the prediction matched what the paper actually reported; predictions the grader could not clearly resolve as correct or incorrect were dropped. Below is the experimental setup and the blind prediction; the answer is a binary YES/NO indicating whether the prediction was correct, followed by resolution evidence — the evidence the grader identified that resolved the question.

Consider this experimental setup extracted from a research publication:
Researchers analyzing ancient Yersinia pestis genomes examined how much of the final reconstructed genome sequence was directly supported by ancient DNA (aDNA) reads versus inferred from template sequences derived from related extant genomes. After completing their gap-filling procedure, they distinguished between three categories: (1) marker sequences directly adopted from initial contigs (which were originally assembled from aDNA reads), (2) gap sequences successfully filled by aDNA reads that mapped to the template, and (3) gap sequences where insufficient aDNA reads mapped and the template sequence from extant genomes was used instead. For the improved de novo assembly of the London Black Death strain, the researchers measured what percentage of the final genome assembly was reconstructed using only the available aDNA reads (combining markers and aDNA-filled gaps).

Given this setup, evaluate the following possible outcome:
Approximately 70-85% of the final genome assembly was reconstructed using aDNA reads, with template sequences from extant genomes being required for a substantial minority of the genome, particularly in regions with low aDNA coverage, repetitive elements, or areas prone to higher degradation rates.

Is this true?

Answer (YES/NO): NO